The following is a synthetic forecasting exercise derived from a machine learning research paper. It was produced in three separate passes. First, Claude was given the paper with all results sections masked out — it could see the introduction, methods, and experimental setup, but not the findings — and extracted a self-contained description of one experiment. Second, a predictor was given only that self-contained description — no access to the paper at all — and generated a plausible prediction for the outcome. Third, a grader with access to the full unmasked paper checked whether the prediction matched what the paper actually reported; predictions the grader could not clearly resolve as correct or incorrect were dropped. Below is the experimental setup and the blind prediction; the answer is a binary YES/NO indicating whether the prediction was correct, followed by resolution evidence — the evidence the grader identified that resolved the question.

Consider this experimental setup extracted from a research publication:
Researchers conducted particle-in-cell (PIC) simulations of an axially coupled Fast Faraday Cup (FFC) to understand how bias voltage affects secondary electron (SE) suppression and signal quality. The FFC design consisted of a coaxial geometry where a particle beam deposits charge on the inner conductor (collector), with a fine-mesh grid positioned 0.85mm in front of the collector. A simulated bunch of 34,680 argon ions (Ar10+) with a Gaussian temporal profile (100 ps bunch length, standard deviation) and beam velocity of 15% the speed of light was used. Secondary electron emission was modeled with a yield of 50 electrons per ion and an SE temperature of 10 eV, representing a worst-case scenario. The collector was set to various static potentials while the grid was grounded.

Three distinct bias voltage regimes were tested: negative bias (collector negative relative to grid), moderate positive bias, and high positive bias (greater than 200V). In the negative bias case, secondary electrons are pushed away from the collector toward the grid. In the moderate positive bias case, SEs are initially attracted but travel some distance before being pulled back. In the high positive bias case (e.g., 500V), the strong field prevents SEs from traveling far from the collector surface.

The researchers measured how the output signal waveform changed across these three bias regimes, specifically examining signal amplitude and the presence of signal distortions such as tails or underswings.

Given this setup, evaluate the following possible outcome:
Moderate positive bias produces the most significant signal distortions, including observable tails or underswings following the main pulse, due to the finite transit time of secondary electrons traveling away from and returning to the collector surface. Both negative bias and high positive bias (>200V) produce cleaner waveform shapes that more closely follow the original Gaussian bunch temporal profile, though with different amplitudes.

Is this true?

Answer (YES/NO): NO